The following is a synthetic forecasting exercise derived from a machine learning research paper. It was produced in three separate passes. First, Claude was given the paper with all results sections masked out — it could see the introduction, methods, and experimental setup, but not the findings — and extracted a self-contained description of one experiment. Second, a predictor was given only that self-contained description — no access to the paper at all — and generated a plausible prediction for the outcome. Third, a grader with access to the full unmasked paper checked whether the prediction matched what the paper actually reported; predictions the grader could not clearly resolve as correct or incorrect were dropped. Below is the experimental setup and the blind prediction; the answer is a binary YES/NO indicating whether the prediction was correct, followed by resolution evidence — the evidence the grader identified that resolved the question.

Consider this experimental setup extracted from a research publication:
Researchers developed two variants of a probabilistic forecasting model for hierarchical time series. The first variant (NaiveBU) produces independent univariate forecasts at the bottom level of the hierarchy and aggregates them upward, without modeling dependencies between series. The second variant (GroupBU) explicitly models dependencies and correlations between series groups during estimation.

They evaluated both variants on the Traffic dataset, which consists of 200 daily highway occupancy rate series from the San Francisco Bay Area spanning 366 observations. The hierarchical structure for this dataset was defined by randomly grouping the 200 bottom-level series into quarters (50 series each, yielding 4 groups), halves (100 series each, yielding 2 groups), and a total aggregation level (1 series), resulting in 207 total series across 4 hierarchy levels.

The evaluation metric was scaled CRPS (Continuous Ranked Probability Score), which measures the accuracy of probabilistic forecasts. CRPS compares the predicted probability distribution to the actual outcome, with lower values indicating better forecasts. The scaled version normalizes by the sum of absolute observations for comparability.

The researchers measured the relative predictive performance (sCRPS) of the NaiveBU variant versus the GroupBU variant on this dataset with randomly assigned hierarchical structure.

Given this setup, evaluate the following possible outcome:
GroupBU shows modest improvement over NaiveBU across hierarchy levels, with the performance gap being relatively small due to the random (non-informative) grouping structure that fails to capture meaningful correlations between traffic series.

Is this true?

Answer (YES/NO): NO